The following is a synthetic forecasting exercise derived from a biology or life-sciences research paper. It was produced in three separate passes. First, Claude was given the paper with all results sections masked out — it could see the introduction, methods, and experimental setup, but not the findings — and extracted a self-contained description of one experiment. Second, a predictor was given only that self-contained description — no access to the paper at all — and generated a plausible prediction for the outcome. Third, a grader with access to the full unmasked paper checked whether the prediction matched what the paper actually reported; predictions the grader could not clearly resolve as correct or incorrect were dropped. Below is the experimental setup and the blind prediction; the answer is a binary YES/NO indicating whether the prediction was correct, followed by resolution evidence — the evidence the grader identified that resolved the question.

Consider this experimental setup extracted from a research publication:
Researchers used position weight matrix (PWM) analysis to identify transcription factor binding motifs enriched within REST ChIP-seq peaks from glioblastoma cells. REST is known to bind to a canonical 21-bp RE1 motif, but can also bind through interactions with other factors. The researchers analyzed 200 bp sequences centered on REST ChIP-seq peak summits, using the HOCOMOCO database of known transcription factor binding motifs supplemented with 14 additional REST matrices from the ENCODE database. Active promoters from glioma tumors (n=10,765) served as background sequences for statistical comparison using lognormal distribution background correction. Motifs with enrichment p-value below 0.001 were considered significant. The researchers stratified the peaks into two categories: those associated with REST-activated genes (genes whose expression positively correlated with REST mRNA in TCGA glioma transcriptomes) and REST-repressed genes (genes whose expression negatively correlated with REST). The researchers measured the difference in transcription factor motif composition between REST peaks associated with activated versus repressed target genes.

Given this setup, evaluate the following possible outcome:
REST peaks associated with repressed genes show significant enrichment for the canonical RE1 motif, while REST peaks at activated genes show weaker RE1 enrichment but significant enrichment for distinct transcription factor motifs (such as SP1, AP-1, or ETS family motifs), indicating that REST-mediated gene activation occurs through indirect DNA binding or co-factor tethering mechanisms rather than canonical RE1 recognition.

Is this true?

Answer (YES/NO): NO